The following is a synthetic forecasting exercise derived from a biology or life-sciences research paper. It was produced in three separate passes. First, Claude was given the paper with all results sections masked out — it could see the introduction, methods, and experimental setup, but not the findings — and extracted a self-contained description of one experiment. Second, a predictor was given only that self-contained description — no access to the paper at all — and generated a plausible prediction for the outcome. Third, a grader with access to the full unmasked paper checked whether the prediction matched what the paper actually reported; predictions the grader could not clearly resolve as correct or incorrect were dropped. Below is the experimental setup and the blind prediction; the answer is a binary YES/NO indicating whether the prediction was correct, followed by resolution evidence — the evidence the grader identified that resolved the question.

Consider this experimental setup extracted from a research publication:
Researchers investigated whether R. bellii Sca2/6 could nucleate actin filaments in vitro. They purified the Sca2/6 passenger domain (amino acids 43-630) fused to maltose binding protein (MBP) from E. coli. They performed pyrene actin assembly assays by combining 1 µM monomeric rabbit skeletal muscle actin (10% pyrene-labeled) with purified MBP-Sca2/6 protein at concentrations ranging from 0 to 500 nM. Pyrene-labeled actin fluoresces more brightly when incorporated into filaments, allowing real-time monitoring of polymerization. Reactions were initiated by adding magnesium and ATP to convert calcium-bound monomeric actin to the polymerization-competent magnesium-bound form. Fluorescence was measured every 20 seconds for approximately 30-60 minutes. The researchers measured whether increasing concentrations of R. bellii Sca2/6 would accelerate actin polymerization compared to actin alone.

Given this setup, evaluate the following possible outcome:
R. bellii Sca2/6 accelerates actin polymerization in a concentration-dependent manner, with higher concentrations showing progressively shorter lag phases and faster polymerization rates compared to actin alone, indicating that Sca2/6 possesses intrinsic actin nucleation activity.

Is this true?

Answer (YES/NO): YES